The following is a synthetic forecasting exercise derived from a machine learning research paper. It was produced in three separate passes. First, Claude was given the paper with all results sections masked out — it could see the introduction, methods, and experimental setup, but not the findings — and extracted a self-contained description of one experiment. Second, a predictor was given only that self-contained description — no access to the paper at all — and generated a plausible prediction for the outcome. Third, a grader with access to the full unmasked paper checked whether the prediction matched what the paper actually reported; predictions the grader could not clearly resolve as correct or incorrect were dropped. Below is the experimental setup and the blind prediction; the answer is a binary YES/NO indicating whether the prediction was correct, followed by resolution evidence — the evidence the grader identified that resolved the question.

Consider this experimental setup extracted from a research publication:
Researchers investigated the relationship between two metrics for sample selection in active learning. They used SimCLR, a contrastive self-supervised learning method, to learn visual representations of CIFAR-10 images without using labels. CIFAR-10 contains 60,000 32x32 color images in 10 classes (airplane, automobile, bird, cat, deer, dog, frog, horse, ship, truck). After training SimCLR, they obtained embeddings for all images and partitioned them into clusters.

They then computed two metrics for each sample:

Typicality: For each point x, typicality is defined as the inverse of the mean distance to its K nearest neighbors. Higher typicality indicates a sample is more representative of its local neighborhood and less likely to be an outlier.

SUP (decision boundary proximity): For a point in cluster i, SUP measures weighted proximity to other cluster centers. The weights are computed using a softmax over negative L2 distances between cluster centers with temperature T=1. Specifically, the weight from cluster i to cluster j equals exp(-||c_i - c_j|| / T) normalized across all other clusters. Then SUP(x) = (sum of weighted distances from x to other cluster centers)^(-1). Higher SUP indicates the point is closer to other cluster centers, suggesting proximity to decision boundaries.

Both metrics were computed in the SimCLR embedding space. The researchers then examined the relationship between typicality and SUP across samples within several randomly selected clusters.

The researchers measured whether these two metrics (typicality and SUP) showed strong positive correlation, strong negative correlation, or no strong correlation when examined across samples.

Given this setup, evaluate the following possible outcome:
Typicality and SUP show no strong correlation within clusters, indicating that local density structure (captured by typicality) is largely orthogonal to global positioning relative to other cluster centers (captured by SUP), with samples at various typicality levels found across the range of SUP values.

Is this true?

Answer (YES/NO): YES